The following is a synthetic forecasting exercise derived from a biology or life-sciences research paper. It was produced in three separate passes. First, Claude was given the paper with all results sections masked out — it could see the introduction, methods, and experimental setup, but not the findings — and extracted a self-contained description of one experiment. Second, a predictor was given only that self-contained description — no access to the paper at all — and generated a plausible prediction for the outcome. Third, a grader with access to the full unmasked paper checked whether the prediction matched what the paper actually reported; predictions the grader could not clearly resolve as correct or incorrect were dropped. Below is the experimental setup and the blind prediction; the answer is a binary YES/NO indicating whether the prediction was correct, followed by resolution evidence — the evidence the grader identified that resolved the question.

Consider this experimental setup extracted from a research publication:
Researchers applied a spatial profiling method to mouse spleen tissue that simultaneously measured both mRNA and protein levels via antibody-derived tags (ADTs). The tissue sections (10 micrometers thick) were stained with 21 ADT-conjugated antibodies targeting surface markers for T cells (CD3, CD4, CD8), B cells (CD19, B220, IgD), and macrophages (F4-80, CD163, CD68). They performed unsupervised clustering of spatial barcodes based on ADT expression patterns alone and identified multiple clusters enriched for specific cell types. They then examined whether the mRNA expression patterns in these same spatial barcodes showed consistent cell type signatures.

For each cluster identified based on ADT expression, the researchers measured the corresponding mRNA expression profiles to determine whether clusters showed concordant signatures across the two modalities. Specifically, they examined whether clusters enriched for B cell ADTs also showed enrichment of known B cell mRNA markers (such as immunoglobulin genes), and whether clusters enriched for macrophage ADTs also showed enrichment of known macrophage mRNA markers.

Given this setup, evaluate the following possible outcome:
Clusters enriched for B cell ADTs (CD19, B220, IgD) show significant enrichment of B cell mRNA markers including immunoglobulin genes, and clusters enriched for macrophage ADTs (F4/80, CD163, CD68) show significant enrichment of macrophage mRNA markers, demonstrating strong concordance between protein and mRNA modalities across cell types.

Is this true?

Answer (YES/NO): NO